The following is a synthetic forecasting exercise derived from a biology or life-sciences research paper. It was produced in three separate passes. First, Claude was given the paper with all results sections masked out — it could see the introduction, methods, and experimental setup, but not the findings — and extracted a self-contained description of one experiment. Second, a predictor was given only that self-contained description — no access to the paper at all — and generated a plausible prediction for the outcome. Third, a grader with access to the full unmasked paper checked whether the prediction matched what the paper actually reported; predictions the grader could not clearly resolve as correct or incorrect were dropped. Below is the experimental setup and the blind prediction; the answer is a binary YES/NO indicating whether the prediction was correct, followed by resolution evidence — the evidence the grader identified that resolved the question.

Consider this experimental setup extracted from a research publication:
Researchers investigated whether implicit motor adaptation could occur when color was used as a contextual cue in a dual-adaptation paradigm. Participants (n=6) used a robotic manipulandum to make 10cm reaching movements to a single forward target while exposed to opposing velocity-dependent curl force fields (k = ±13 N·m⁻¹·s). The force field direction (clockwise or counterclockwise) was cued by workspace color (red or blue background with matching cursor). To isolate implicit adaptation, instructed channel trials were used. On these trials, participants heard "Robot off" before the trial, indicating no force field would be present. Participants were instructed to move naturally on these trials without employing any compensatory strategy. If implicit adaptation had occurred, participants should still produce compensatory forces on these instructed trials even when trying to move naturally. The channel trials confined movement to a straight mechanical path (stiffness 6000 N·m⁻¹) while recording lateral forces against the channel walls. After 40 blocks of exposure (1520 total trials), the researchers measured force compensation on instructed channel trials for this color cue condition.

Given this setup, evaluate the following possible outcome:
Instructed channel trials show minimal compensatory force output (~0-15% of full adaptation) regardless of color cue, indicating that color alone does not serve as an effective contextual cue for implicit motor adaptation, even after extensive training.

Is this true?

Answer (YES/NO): YES